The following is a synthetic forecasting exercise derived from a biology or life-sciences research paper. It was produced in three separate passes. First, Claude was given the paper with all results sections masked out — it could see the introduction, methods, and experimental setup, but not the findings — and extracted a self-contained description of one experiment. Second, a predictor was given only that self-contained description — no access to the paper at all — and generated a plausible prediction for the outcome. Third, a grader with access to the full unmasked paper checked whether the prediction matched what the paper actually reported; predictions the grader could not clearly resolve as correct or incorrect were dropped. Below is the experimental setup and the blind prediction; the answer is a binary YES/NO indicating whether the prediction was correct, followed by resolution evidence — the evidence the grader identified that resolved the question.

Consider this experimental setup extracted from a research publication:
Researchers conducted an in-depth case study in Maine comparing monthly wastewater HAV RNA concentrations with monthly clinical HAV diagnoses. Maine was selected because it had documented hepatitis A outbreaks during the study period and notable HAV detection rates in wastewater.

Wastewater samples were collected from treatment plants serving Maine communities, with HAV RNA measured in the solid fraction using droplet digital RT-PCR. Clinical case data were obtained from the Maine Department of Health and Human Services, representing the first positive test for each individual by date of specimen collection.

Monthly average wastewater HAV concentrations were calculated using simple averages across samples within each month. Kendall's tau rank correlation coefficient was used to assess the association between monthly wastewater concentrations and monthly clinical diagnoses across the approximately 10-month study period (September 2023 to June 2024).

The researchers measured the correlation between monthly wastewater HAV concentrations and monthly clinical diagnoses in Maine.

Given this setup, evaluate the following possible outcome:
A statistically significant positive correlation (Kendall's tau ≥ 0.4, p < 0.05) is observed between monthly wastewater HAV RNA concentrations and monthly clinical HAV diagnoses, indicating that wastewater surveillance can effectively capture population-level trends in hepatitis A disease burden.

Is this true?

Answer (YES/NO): YES